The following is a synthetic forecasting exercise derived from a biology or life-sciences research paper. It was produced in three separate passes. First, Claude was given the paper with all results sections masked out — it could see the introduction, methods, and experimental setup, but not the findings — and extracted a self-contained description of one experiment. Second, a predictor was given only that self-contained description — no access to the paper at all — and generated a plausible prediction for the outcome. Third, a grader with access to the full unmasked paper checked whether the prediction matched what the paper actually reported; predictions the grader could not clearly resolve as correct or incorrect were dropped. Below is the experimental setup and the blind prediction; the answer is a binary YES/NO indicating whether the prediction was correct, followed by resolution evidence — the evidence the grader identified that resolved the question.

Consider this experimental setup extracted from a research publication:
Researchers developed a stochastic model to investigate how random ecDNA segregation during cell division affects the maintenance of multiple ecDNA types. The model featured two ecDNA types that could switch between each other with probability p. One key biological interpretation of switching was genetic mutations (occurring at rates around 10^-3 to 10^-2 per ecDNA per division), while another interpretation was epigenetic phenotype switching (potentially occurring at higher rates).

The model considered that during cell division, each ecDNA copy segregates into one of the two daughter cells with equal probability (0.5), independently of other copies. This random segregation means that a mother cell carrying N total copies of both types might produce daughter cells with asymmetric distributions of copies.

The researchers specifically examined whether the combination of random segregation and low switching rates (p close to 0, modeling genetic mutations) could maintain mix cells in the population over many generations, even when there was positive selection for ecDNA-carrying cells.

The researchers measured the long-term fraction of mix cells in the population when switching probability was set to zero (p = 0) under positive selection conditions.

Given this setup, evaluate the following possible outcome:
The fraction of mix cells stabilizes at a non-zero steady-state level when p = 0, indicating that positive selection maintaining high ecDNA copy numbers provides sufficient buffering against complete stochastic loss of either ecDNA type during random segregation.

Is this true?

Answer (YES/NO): NO